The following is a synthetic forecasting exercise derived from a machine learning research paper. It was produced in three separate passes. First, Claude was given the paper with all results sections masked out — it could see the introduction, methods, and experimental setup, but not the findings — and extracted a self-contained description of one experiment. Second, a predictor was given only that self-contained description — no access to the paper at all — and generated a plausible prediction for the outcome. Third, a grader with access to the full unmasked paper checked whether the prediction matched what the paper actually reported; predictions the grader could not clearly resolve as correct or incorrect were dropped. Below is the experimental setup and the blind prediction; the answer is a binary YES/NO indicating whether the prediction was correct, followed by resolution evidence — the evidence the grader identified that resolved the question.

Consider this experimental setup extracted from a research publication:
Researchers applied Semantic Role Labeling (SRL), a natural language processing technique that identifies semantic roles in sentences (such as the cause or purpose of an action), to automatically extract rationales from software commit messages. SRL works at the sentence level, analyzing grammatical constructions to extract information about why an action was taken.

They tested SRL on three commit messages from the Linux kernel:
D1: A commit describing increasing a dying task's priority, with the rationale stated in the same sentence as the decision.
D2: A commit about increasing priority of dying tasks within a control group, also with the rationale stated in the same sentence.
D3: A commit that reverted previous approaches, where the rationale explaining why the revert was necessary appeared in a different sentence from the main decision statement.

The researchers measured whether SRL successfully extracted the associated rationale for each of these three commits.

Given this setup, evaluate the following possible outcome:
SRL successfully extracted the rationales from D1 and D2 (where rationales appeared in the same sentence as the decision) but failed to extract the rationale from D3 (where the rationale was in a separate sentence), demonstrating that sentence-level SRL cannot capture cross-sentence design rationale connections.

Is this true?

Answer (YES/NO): YES